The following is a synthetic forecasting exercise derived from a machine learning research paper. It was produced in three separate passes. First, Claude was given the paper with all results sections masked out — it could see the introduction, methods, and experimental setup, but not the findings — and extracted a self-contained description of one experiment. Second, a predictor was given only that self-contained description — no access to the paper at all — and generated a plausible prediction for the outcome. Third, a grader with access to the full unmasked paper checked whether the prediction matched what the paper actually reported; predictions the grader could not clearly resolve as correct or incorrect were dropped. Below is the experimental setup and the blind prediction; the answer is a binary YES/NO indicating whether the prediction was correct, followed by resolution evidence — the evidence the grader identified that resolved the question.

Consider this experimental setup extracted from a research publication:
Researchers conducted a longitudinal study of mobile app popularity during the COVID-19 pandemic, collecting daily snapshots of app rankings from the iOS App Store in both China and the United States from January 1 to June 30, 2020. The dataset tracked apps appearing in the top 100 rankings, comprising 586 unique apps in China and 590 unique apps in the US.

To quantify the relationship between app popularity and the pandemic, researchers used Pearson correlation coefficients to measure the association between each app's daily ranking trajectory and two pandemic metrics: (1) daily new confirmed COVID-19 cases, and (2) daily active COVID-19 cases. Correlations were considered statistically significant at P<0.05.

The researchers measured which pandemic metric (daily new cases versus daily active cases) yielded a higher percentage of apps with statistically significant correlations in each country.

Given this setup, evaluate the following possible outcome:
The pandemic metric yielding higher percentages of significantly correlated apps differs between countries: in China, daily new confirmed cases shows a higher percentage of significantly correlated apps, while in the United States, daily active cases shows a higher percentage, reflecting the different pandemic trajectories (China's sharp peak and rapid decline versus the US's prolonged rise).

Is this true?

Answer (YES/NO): NO